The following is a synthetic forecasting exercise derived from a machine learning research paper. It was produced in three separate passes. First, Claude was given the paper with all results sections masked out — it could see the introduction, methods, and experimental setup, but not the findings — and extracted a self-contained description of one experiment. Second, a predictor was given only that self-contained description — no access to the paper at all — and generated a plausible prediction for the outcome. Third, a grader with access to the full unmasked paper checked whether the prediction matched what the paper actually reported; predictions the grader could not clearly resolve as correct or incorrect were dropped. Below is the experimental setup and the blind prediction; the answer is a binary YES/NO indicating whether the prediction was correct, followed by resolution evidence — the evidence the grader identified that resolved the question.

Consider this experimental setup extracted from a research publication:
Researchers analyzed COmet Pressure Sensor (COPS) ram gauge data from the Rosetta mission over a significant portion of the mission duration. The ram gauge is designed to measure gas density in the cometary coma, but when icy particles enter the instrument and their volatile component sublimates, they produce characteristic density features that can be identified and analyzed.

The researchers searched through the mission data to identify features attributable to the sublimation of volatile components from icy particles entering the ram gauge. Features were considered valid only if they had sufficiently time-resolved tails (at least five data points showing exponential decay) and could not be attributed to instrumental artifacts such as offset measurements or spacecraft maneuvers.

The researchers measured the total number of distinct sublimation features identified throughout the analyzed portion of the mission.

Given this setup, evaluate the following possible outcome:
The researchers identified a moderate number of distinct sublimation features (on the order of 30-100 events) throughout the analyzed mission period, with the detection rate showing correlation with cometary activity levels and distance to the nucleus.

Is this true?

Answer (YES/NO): NO